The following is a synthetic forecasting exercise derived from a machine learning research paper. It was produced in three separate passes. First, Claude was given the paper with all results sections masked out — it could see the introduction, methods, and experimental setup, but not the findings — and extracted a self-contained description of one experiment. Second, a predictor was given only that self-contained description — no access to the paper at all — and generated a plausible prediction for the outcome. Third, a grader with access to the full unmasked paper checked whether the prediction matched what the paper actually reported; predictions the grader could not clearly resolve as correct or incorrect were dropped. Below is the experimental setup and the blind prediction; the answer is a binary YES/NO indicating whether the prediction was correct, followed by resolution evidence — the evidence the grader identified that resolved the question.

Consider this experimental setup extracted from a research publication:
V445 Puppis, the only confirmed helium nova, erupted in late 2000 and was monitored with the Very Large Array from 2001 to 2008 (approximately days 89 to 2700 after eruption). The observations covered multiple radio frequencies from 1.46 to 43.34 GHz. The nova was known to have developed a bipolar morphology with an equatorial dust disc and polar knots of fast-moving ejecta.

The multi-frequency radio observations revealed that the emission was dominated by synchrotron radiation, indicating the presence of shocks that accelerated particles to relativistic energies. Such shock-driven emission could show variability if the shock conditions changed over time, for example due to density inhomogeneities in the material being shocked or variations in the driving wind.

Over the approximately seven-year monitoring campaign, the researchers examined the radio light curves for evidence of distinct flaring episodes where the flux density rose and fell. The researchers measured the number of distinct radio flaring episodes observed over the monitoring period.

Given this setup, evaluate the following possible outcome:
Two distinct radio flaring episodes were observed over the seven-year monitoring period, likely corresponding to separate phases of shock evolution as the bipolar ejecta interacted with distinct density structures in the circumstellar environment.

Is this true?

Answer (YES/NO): NO